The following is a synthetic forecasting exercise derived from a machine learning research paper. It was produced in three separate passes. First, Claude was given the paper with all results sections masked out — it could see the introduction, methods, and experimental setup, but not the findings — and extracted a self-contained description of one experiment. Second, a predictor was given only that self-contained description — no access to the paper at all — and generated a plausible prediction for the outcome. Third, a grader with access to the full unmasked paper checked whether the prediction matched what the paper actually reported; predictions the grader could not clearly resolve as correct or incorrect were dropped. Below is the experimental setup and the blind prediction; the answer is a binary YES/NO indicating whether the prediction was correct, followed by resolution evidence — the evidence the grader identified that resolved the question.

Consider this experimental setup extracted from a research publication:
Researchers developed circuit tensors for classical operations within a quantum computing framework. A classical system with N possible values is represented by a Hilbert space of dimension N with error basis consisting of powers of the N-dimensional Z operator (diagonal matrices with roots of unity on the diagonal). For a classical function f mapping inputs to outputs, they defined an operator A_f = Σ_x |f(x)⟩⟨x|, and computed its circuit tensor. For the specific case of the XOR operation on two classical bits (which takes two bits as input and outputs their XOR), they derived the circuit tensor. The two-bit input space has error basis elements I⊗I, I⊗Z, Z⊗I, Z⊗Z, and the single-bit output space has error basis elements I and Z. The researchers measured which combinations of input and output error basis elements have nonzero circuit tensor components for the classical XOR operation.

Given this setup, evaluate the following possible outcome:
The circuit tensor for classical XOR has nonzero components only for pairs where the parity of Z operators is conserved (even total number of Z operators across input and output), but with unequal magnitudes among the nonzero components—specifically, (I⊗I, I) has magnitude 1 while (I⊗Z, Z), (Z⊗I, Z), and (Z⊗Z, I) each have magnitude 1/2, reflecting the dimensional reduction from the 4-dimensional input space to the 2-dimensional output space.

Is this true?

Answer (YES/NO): NO